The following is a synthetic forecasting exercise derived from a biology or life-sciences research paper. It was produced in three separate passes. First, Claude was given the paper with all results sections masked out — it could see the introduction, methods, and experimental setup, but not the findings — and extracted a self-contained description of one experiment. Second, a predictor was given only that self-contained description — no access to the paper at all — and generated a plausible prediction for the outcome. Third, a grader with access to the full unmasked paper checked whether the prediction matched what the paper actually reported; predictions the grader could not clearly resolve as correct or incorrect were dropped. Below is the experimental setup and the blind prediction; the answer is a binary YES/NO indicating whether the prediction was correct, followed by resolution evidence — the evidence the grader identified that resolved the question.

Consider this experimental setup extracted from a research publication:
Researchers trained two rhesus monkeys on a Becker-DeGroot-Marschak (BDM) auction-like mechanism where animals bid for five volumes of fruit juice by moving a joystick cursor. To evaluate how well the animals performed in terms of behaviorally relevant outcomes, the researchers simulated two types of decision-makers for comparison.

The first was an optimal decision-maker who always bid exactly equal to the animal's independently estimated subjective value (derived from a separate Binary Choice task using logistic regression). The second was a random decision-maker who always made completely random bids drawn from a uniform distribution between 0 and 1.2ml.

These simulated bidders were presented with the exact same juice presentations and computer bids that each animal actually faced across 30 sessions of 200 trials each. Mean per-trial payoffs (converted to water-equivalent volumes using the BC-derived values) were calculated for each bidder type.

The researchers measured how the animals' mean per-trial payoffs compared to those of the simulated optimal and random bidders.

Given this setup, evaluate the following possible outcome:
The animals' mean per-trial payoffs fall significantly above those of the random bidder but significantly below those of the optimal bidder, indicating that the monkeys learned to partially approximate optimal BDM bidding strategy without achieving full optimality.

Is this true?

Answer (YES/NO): NO